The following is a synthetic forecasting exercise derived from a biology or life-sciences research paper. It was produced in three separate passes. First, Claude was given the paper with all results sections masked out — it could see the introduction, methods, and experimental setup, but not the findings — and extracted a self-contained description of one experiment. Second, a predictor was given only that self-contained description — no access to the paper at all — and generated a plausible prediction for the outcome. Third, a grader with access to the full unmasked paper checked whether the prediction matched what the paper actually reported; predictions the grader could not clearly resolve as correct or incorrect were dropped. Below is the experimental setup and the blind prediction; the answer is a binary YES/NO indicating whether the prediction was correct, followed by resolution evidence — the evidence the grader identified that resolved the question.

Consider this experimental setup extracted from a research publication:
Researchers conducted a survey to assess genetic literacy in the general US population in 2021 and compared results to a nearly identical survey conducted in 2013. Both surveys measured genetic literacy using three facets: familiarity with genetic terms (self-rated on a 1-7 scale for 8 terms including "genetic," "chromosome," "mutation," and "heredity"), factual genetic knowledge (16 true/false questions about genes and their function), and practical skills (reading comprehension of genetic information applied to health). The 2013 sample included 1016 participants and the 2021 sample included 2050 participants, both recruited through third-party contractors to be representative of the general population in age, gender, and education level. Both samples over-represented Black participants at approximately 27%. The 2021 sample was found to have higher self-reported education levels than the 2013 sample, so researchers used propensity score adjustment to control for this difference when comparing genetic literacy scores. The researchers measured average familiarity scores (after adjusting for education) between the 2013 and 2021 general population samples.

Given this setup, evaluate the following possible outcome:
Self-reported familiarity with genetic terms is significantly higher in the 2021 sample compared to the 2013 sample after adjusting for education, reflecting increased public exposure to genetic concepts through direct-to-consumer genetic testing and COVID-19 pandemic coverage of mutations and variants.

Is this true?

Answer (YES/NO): NO